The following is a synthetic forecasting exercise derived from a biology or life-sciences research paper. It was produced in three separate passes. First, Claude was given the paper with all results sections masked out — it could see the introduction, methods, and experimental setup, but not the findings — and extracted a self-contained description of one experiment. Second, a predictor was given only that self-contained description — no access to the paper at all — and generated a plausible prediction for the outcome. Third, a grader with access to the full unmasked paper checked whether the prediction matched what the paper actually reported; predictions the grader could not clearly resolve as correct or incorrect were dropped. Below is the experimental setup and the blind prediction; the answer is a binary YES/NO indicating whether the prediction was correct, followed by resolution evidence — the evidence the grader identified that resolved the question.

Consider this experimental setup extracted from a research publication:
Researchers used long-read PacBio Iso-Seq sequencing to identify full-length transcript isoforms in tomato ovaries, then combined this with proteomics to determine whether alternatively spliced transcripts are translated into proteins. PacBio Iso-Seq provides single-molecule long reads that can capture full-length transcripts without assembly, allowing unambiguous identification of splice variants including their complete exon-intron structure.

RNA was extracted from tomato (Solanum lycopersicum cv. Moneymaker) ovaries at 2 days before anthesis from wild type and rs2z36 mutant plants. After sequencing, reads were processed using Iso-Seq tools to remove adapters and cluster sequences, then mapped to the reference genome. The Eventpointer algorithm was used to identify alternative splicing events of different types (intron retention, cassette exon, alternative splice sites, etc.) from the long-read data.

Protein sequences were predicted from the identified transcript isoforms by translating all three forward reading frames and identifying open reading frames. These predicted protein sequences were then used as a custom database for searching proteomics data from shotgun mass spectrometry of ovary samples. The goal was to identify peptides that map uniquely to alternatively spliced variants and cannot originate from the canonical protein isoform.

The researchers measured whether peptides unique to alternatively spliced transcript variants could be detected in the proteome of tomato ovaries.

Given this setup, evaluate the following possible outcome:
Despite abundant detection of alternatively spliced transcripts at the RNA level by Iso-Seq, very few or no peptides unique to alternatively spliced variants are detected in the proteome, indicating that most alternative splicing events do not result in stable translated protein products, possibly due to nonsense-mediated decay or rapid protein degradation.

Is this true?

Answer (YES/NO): NO